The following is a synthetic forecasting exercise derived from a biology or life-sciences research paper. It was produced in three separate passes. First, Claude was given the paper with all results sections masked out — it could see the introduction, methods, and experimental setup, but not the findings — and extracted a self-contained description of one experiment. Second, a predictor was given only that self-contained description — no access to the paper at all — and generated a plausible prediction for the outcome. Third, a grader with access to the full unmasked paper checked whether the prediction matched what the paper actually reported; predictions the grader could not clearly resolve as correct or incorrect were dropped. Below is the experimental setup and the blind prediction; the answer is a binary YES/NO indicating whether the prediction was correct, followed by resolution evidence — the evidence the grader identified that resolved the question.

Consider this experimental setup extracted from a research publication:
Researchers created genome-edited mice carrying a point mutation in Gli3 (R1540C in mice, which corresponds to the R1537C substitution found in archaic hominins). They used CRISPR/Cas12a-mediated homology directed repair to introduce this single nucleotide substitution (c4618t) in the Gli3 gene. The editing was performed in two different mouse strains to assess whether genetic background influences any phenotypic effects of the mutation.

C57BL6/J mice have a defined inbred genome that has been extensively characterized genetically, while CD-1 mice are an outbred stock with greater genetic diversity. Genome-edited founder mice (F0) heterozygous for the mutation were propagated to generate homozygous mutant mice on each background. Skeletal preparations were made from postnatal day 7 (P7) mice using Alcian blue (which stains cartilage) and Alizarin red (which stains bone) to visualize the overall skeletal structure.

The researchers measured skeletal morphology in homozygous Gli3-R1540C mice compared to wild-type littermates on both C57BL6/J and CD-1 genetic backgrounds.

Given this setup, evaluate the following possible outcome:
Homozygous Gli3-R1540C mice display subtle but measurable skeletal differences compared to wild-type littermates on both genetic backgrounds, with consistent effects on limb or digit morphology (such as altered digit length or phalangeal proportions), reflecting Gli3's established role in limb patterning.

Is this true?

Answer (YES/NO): NO